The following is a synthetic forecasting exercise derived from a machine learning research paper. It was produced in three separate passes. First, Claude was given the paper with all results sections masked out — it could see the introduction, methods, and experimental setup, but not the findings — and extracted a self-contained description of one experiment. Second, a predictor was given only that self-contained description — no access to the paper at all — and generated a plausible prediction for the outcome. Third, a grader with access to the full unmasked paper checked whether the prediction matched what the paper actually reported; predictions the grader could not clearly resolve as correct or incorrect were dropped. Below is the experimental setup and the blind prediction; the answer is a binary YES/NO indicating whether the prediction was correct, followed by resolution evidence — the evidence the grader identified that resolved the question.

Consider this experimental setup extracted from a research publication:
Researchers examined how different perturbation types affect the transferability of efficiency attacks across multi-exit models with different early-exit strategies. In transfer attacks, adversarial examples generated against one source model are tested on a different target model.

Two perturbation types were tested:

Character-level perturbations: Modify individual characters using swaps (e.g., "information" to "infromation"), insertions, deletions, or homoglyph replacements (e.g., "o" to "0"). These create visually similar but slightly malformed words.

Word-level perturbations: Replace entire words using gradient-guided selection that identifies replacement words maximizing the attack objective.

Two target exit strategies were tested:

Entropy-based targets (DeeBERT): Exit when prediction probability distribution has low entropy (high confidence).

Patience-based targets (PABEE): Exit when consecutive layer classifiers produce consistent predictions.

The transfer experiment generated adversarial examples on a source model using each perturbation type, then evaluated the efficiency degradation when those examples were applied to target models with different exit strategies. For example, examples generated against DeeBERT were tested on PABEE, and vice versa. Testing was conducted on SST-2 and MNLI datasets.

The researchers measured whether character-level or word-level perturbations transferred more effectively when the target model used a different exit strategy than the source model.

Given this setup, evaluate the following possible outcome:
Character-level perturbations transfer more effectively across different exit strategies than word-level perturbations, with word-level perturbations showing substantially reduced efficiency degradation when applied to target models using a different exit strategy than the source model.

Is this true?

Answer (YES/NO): NO